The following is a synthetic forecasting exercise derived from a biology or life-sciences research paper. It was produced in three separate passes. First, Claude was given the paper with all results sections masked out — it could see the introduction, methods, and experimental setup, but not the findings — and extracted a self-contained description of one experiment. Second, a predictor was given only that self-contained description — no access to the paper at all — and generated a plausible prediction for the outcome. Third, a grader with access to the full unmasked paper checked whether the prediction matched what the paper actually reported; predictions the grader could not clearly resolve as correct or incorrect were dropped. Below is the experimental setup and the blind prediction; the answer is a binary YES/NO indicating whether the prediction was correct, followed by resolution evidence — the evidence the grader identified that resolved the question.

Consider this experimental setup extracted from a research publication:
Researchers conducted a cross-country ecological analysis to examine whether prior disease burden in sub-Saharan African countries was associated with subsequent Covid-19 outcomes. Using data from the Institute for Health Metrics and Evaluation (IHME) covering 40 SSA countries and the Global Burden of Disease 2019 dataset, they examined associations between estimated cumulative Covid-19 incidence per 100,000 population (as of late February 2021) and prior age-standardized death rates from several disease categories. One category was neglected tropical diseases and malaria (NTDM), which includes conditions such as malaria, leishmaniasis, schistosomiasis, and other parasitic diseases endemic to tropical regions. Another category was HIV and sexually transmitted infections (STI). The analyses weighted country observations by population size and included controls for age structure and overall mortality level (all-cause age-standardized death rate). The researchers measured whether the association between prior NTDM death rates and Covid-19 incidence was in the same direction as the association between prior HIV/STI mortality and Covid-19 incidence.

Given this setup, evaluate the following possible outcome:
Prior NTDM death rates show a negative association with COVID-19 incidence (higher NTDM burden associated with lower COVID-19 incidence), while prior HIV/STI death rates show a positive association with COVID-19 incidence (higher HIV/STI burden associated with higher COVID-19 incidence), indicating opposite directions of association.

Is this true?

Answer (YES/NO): YES